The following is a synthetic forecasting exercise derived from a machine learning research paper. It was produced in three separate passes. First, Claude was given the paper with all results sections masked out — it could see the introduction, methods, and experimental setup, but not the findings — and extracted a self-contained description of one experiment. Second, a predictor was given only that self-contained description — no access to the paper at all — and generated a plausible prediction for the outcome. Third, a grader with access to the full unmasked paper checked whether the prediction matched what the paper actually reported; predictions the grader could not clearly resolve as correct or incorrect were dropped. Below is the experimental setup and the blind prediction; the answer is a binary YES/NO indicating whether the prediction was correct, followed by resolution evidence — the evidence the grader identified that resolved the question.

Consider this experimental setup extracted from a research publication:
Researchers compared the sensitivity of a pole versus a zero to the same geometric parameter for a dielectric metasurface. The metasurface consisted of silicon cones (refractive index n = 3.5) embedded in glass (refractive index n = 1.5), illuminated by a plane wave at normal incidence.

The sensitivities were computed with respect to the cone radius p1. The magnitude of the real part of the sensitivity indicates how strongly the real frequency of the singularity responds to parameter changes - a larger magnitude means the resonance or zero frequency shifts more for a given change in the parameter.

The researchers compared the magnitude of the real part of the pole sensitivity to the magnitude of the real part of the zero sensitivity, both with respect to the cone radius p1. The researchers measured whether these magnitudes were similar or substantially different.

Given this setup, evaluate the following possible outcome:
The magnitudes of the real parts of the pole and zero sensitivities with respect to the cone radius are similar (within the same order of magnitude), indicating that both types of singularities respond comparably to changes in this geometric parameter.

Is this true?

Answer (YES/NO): YES